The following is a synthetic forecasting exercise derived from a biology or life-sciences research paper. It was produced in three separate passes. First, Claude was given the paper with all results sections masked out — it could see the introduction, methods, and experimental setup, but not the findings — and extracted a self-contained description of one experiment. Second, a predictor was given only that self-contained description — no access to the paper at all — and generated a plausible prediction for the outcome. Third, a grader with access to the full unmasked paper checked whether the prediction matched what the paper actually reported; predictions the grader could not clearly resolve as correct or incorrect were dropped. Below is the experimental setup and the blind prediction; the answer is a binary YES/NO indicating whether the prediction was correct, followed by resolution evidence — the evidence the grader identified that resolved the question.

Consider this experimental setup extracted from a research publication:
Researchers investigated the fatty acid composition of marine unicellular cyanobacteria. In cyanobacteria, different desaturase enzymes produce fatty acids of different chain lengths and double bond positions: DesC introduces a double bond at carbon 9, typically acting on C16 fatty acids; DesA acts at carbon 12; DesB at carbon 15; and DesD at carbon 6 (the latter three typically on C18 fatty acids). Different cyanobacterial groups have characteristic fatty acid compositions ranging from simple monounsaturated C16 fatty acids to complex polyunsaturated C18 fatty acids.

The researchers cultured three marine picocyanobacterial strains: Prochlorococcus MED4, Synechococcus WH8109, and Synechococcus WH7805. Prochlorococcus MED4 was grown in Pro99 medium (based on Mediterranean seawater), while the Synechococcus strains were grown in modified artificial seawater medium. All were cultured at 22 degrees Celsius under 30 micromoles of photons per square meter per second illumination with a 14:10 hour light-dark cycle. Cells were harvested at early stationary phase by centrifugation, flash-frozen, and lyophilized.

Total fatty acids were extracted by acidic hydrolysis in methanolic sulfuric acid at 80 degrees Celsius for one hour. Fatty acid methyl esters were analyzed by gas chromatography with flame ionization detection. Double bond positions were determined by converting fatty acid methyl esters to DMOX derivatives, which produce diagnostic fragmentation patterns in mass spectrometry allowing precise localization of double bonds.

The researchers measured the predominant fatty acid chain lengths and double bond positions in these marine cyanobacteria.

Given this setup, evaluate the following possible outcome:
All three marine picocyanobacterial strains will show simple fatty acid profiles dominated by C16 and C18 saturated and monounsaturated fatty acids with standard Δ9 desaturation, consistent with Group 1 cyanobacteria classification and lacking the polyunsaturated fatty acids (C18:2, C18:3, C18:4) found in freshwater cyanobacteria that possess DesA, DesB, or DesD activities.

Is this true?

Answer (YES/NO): NO